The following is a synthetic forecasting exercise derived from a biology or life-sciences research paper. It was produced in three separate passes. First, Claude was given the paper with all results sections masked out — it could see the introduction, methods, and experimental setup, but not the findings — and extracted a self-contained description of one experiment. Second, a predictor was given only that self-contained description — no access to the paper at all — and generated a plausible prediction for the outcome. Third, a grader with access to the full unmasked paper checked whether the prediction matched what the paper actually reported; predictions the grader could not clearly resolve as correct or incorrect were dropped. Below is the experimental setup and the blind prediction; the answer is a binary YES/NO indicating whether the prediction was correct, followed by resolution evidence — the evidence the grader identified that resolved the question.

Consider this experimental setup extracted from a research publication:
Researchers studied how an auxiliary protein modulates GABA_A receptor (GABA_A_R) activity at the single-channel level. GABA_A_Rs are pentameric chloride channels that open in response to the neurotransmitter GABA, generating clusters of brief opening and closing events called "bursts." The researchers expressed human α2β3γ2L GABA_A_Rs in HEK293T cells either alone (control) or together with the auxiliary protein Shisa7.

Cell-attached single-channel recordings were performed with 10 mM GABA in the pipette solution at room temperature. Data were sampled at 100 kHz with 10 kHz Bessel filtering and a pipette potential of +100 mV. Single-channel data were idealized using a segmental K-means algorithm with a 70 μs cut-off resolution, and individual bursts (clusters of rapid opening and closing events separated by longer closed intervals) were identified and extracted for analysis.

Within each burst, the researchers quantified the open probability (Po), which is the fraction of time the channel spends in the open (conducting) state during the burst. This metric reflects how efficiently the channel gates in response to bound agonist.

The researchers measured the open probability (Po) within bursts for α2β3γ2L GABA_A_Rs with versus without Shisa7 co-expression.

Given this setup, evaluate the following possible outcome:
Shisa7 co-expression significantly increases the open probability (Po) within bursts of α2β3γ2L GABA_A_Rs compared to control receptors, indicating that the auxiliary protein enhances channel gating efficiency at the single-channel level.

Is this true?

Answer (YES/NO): NO